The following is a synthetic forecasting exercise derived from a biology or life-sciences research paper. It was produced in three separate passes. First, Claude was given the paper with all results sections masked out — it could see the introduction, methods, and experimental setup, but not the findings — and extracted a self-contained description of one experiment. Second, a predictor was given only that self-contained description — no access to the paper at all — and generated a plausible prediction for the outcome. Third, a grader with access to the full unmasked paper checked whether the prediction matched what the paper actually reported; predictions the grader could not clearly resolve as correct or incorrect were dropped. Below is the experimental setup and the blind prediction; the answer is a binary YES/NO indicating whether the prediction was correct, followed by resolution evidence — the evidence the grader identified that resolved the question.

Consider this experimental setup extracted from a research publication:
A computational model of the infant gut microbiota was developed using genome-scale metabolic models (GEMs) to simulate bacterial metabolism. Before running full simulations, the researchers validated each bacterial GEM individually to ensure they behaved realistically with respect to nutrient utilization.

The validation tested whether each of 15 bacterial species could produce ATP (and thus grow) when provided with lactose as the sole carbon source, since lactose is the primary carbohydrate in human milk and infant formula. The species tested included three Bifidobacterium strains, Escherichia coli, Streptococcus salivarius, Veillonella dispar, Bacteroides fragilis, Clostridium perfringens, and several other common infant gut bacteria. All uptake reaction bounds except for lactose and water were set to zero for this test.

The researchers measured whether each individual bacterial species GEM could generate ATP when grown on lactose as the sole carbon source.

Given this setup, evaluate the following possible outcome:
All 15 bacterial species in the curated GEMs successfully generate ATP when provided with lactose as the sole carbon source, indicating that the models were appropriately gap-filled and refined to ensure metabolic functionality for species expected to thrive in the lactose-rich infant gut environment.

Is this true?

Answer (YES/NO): NO